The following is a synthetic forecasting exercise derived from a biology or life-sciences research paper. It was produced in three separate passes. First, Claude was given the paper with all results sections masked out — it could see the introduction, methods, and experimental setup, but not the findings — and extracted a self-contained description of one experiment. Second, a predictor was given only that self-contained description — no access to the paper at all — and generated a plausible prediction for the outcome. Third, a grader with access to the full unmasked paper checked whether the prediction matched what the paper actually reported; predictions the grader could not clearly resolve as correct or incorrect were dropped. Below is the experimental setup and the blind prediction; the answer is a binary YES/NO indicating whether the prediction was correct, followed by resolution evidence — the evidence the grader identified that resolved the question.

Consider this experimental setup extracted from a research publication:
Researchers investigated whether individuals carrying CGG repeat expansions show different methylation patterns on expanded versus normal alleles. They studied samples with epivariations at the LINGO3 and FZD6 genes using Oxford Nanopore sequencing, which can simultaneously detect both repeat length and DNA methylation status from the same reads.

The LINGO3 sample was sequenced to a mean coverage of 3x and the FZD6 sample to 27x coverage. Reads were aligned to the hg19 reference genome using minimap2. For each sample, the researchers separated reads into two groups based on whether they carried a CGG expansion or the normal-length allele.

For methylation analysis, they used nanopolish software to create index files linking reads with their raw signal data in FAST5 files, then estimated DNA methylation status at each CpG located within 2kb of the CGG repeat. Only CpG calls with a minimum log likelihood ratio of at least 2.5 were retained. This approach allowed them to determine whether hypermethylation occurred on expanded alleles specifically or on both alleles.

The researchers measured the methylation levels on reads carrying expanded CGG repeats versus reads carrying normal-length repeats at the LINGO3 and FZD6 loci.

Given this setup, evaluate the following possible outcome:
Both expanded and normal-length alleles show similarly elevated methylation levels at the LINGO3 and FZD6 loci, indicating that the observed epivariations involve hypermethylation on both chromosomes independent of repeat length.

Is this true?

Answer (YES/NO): NO